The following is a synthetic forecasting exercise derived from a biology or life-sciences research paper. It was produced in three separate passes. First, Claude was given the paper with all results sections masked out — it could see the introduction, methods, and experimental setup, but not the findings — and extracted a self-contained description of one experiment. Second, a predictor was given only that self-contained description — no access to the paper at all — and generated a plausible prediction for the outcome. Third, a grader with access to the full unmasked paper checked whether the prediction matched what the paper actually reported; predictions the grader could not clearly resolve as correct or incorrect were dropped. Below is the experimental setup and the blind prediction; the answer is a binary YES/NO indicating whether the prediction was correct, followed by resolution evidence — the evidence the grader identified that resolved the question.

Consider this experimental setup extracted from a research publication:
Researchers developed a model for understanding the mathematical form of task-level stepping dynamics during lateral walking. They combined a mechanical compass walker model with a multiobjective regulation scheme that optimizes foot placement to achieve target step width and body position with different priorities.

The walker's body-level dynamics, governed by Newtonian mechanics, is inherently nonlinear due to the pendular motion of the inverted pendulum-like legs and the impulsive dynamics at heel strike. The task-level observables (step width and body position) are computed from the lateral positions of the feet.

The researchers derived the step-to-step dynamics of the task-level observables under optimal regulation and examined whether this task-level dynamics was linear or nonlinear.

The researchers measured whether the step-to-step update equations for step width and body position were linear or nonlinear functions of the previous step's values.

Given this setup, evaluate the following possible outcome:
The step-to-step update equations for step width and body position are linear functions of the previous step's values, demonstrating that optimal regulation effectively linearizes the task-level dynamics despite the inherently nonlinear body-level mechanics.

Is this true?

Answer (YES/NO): YES